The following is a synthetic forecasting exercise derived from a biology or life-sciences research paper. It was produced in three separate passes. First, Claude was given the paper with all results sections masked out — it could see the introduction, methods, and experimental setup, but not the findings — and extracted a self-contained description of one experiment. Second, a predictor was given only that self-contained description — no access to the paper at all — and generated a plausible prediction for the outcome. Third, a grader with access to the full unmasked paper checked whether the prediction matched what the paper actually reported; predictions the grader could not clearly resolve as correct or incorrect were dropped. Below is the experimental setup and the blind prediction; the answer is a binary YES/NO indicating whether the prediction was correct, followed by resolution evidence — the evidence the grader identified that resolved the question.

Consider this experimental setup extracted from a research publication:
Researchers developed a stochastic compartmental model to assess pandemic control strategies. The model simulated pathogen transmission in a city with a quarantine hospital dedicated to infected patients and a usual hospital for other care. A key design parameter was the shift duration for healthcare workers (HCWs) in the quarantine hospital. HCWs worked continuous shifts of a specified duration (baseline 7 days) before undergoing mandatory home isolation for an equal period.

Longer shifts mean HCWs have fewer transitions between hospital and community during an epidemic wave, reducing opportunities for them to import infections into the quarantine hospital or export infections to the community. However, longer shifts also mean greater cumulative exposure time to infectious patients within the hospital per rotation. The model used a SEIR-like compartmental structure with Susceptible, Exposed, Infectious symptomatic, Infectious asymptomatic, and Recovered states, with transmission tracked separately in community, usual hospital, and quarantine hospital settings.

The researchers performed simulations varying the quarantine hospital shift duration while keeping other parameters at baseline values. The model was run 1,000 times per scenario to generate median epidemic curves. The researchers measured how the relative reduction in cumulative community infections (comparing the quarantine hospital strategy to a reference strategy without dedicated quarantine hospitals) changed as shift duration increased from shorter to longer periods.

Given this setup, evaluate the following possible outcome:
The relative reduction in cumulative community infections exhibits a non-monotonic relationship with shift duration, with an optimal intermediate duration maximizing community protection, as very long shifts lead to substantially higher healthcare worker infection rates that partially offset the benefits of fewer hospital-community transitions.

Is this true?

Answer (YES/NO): NO